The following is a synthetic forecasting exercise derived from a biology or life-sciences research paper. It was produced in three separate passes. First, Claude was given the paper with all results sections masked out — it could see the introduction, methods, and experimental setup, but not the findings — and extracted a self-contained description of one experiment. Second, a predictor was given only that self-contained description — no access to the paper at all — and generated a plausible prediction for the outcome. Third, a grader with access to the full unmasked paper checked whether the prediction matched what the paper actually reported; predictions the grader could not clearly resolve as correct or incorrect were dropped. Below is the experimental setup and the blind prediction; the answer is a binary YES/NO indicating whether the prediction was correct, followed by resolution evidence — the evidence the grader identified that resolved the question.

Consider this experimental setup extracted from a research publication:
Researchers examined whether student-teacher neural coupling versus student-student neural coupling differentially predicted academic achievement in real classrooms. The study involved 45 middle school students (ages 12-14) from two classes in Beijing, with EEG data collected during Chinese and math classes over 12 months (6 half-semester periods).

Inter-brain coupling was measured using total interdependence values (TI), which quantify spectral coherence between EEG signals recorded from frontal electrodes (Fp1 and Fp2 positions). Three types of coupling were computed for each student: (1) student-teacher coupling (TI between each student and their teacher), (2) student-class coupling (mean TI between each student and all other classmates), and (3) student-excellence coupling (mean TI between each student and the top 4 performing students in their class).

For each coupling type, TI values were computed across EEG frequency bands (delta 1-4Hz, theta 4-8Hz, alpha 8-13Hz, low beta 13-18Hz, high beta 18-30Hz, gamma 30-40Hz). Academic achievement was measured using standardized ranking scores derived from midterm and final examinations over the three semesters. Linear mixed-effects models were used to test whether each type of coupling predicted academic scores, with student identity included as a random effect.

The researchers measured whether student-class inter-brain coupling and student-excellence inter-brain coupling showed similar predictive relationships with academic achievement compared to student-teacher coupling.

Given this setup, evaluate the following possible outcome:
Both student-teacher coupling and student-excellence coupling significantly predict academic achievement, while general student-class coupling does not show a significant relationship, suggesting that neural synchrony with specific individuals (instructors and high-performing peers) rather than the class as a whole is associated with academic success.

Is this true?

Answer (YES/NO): NO